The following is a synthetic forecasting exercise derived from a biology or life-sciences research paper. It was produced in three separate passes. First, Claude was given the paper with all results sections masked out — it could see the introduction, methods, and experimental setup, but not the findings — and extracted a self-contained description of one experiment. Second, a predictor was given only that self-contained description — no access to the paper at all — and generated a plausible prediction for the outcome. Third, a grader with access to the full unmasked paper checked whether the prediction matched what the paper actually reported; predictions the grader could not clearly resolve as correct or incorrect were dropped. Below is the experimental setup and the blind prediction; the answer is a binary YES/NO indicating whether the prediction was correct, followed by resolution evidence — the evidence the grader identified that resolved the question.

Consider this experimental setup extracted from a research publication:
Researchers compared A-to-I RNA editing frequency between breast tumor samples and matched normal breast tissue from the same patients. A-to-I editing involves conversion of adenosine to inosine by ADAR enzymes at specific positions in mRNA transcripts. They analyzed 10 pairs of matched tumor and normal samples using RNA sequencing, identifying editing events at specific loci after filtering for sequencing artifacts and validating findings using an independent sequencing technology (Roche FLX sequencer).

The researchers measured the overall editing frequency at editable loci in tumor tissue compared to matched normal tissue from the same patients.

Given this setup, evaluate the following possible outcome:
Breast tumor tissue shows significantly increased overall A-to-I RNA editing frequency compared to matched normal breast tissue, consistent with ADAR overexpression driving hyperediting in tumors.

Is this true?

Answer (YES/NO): YES